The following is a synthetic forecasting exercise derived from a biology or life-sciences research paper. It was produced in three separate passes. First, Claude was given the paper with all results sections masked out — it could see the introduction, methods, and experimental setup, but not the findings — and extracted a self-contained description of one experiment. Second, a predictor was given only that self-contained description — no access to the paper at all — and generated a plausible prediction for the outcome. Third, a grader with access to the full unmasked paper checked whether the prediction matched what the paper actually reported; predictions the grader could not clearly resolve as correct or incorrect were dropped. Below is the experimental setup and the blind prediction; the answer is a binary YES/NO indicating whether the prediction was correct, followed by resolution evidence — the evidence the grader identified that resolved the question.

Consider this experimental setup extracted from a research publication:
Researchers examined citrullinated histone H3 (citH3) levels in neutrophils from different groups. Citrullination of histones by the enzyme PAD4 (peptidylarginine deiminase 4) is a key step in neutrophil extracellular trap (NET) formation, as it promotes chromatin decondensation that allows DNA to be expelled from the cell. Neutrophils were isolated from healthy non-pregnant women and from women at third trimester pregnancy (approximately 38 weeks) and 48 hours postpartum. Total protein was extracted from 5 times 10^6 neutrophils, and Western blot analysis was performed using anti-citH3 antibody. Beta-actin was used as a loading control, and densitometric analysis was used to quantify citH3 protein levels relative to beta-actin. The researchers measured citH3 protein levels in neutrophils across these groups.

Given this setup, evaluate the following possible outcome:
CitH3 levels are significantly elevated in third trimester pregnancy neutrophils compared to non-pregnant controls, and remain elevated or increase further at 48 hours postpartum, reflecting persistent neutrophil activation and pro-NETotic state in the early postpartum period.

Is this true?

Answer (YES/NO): YES